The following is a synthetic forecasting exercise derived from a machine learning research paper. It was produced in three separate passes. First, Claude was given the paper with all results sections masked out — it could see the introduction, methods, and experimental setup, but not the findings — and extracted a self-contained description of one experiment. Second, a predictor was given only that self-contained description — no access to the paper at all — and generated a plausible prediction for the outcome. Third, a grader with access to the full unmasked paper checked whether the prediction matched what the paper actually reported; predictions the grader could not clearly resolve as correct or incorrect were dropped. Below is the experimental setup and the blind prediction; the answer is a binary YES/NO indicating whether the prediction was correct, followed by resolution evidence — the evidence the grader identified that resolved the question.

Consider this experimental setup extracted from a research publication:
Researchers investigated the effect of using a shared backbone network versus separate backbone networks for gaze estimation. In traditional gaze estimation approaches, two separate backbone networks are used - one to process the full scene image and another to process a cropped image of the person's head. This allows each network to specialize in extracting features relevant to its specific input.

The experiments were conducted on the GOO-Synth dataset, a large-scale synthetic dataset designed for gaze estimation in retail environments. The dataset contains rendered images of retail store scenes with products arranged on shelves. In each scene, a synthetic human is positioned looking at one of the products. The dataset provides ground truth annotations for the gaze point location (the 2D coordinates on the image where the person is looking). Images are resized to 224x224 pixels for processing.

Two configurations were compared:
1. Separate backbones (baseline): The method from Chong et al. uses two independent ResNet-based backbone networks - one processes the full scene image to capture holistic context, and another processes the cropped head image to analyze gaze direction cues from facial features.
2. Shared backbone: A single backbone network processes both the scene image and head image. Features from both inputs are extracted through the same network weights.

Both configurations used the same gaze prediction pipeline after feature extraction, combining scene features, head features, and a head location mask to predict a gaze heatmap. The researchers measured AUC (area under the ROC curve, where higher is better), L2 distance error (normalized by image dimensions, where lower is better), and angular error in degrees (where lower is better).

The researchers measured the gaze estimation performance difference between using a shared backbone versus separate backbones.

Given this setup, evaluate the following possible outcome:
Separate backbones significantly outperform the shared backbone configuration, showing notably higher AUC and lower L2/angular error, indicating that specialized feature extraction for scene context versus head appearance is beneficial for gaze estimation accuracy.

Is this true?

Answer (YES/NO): YES